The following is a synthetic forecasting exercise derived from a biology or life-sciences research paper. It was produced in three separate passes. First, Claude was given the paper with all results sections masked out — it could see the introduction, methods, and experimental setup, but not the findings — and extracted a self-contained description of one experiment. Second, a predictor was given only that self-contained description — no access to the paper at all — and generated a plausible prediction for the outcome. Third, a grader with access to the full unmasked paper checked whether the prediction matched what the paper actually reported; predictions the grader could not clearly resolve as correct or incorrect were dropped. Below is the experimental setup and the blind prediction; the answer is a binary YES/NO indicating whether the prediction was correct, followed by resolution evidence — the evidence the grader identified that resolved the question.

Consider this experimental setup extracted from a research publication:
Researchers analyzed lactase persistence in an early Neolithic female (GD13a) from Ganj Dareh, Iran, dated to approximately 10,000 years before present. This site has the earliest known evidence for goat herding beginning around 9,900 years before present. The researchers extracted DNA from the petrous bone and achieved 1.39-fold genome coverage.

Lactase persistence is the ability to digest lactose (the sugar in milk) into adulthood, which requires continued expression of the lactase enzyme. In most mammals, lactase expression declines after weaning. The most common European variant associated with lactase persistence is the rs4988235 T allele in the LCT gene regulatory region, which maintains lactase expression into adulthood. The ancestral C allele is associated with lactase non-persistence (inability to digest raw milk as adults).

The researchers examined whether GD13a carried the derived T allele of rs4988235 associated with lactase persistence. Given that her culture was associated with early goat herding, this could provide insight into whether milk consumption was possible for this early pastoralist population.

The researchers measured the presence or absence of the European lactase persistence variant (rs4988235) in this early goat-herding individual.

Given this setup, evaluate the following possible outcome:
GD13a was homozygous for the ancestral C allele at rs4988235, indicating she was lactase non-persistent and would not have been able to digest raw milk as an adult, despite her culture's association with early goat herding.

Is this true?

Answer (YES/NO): YES